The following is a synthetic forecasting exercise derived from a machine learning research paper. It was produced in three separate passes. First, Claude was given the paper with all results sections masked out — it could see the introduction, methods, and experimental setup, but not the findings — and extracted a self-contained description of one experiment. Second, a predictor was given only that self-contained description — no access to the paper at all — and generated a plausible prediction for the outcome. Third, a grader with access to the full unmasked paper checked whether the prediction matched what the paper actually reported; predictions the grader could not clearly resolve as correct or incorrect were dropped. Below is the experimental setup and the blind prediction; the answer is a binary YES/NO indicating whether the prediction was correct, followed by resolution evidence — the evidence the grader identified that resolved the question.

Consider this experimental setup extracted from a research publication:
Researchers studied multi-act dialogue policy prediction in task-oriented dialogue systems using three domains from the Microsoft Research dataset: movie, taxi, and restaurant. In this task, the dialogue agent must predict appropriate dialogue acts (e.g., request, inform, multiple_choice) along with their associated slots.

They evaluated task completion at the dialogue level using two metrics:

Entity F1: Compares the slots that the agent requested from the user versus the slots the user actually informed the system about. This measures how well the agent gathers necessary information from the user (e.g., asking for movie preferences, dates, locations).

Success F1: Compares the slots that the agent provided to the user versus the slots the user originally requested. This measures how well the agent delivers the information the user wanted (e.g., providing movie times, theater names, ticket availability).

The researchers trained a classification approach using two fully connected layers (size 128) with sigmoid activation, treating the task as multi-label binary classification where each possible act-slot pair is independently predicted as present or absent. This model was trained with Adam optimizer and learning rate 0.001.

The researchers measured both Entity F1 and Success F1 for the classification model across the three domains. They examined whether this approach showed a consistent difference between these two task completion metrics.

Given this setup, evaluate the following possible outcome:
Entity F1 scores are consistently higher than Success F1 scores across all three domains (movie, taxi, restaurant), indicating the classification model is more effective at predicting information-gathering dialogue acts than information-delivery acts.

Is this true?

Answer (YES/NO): NO